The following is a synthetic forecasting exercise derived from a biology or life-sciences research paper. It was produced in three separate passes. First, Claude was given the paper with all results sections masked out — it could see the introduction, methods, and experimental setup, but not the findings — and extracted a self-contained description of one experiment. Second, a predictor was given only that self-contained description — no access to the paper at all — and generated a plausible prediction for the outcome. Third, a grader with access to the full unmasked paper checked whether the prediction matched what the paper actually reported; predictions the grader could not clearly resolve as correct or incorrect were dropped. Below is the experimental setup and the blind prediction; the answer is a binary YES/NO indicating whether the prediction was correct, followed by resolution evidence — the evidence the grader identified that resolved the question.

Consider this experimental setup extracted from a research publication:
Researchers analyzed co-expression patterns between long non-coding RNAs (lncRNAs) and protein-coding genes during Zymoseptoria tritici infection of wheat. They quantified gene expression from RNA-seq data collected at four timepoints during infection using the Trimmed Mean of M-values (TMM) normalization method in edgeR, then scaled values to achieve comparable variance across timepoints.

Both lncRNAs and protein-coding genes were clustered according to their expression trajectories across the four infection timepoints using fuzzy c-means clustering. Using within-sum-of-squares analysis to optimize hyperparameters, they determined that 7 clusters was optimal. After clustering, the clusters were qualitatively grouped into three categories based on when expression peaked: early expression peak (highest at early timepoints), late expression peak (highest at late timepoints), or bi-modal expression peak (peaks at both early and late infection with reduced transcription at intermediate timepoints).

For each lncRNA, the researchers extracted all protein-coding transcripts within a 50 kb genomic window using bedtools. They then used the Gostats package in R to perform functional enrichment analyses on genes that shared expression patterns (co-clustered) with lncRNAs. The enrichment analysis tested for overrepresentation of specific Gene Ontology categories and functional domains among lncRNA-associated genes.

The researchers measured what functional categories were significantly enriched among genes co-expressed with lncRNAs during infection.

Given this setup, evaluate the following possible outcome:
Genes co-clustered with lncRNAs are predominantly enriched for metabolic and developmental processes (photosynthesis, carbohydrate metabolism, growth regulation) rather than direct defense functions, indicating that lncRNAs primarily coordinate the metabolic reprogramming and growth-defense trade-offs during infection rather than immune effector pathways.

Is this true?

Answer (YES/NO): NO